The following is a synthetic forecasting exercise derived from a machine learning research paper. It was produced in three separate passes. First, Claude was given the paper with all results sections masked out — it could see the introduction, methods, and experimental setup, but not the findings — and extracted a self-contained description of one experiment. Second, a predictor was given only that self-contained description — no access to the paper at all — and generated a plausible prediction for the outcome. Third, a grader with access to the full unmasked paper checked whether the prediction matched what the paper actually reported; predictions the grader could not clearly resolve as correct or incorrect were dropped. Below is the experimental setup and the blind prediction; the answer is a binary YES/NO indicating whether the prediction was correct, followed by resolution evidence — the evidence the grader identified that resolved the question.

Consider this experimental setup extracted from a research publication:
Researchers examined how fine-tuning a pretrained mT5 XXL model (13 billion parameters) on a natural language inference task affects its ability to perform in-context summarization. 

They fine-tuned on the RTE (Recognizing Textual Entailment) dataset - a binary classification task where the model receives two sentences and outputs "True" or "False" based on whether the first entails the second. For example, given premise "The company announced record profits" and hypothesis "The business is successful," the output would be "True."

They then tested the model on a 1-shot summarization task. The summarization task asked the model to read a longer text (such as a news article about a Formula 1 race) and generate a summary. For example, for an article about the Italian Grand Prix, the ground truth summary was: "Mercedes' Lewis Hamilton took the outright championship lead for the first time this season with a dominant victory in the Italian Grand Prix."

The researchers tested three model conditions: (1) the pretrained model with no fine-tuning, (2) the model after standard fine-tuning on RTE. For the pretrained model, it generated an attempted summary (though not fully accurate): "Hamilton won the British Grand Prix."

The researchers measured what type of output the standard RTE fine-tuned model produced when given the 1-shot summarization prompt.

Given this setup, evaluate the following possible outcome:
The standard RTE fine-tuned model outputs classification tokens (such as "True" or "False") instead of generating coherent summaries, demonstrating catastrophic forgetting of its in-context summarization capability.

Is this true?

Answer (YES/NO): YES